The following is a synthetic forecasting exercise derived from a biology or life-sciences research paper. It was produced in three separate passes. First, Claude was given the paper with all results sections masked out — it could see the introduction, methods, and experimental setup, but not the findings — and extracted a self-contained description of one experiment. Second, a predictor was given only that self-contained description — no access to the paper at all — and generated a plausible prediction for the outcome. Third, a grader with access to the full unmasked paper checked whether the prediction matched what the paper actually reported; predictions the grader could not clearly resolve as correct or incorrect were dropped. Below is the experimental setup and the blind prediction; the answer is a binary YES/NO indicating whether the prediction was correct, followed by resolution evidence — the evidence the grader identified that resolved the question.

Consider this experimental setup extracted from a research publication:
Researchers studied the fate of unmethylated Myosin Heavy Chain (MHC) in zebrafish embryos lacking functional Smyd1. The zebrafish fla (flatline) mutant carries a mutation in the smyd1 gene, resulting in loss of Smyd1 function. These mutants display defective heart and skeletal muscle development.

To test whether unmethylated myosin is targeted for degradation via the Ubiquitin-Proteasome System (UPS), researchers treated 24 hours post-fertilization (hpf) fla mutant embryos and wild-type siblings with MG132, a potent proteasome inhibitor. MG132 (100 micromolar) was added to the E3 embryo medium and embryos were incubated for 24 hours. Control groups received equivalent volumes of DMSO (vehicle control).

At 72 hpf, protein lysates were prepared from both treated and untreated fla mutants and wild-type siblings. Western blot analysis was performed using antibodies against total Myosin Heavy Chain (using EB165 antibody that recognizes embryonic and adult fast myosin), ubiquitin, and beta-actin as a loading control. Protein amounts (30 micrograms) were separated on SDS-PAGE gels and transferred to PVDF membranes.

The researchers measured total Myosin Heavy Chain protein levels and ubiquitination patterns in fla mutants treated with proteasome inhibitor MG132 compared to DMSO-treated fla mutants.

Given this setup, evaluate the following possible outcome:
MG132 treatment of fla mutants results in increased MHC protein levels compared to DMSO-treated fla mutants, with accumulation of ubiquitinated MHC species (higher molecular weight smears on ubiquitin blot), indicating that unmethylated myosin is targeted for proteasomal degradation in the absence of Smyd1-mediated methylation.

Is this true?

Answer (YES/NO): NO